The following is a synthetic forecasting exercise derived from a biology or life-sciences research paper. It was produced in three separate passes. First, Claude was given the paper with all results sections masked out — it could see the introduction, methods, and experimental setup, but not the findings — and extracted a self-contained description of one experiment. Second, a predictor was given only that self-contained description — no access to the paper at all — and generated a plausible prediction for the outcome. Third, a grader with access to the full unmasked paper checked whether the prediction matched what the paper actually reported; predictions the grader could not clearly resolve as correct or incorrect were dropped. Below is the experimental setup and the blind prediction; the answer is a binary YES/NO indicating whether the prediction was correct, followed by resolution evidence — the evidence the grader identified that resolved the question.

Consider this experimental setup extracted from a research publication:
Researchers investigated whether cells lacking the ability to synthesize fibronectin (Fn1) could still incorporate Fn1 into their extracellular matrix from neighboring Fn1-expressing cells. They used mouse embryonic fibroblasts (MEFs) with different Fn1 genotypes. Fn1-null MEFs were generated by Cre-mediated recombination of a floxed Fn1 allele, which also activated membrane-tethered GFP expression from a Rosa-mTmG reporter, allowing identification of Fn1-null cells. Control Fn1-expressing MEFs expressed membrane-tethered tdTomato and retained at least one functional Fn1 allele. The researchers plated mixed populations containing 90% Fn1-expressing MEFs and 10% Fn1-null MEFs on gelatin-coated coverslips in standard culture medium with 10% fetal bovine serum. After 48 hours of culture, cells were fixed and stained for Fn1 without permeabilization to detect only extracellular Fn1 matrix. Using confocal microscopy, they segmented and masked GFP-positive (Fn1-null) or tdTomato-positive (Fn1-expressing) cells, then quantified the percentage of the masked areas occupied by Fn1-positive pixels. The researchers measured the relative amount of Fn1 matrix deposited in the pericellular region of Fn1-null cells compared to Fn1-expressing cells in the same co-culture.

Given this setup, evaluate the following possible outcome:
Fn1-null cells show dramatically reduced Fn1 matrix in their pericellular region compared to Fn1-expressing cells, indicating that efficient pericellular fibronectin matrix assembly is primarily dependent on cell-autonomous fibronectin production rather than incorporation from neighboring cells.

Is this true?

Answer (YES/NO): YES